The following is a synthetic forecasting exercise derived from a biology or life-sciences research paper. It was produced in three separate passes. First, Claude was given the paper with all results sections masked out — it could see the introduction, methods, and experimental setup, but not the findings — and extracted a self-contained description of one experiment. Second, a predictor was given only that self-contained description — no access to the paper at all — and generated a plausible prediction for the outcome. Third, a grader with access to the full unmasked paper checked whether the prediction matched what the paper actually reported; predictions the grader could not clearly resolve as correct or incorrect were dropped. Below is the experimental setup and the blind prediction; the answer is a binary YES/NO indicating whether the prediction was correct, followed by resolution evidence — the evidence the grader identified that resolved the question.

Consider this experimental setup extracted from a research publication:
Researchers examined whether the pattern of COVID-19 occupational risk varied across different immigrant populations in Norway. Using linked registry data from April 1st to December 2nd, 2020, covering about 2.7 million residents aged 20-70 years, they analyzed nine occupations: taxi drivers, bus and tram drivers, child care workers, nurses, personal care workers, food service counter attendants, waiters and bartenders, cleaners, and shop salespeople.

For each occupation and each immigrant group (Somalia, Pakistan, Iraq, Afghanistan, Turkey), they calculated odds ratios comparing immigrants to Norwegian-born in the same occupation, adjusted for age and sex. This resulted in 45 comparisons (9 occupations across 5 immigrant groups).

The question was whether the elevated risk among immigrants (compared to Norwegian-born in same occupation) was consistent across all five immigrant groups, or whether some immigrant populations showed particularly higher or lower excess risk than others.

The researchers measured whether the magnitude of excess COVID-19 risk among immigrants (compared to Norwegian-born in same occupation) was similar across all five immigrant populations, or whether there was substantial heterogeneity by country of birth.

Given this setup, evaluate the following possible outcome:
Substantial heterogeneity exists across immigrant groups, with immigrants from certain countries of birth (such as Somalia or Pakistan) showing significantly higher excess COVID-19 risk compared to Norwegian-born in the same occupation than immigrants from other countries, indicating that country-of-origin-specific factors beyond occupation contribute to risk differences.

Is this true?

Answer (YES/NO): YES